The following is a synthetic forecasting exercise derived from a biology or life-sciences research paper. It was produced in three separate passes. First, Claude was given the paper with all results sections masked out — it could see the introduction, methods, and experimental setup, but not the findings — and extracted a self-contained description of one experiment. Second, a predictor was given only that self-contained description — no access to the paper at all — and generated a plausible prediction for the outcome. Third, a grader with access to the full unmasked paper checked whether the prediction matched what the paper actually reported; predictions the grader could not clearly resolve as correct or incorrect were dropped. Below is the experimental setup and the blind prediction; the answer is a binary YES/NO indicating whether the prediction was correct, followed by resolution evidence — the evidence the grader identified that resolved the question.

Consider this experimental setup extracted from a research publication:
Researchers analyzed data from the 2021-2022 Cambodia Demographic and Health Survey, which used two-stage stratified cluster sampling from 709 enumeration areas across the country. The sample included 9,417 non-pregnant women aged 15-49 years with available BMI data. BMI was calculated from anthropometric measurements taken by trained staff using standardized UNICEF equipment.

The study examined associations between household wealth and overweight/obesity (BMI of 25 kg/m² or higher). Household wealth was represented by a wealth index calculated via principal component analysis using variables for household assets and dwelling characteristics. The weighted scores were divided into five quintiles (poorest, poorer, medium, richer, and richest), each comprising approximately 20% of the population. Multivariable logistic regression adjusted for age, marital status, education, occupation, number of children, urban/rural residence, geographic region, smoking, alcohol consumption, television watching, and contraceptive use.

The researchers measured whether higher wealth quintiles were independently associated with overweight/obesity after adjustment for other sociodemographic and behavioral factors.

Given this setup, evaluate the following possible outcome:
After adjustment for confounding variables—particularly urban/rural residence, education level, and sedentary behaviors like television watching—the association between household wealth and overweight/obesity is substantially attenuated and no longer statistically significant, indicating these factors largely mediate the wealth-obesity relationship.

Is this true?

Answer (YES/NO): NO